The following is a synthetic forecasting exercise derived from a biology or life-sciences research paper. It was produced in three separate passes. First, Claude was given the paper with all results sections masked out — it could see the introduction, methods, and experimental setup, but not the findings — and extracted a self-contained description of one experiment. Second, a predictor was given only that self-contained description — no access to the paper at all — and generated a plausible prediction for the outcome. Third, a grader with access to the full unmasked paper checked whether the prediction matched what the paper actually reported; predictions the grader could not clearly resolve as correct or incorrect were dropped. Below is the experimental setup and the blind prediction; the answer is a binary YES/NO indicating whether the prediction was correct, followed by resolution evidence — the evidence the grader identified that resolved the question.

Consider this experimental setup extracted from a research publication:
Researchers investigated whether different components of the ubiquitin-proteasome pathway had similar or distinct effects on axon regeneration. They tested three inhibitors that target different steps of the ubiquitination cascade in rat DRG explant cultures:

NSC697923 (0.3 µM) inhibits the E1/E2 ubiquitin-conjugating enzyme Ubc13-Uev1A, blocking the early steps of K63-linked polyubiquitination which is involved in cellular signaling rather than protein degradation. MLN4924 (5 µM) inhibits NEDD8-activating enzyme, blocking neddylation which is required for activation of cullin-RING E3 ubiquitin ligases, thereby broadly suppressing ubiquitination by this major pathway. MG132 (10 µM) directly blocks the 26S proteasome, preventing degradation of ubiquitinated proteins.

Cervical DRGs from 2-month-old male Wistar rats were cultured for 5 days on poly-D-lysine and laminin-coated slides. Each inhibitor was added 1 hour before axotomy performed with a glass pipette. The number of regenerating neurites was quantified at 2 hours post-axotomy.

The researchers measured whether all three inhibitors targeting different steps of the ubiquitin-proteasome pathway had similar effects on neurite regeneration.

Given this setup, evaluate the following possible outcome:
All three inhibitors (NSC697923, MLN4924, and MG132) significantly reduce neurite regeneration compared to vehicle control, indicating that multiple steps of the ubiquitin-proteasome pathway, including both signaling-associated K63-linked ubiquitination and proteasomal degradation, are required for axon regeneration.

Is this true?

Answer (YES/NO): YES